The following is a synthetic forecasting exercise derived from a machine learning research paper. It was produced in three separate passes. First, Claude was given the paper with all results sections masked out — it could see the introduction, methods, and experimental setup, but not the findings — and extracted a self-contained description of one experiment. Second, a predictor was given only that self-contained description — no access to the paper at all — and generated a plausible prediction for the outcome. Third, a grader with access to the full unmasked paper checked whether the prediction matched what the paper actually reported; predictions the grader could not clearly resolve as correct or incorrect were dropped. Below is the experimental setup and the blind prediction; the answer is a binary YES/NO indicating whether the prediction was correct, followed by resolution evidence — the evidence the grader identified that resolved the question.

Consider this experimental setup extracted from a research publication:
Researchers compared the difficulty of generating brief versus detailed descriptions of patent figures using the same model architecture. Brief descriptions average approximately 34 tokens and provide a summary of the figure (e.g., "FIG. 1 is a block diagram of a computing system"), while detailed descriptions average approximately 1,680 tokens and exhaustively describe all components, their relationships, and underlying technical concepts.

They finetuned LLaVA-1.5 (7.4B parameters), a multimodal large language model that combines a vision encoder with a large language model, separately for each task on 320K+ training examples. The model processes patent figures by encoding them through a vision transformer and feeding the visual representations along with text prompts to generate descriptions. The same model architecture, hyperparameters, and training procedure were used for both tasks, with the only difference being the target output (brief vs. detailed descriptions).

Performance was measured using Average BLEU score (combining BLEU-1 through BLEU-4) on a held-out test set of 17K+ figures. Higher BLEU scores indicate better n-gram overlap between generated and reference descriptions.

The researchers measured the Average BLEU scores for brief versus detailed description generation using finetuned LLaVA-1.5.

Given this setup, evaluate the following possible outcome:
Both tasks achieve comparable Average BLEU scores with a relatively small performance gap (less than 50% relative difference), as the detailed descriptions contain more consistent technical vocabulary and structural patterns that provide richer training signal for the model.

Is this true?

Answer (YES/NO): NO